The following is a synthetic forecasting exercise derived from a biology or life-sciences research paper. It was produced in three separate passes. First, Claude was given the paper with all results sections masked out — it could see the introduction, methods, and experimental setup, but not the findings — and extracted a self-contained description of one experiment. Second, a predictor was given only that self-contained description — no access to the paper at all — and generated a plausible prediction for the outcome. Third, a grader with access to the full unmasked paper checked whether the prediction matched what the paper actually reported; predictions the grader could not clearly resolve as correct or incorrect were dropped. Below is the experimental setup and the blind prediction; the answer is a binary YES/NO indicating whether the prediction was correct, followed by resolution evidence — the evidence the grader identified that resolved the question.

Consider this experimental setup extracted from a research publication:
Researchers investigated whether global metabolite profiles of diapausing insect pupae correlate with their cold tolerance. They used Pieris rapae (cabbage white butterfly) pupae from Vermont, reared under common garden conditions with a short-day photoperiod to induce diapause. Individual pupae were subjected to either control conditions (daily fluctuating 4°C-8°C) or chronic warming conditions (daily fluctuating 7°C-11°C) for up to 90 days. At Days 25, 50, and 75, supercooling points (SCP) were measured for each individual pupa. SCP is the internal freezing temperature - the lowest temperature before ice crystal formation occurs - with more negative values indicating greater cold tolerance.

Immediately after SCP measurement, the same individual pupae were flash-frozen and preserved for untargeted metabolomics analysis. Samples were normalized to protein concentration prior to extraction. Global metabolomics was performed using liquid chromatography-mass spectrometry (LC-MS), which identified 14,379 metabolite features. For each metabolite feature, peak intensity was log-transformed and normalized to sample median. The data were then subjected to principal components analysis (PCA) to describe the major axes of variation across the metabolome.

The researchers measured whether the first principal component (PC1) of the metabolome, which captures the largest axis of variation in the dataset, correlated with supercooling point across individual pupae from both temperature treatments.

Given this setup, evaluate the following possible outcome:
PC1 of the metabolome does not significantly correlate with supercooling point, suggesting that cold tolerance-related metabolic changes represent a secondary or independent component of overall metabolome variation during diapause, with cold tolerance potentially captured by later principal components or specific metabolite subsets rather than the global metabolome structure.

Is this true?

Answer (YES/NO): NO